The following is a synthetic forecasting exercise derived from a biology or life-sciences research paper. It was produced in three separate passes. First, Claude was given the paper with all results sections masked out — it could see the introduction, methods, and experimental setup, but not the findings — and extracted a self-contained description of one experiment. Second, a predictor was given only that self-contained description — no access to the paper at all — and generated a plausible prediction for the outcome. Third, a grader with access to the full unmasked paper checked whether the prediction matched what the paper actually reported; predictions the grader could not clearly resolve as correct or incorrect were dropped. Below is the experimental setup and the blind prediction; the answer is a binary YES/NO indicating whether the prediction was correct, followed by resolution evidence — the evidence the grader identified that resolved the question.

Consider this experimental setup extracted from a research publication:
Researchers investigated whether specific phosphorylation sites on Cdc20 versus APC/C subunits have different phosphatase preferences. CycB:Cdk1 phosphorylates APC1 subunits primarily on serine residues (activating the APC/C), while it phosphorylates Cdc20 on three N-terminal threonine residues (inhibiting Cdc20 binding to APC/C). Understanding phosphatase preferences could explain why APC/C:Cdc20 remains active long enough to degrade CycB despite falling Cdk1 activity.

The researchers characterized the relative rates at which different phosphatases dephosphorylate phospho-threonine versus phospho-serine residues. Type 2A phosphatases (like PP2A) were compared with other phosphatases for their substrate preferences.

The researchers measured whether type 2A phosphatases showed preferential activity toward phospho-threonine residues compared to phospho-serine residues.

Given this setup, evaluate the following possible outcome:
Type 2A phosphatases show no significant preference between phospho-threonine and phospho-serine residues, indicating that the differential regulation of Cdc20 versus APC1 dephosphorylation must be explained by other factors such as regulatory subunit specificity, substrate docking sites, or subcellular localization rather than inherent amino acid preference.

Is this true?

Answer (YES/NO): NO